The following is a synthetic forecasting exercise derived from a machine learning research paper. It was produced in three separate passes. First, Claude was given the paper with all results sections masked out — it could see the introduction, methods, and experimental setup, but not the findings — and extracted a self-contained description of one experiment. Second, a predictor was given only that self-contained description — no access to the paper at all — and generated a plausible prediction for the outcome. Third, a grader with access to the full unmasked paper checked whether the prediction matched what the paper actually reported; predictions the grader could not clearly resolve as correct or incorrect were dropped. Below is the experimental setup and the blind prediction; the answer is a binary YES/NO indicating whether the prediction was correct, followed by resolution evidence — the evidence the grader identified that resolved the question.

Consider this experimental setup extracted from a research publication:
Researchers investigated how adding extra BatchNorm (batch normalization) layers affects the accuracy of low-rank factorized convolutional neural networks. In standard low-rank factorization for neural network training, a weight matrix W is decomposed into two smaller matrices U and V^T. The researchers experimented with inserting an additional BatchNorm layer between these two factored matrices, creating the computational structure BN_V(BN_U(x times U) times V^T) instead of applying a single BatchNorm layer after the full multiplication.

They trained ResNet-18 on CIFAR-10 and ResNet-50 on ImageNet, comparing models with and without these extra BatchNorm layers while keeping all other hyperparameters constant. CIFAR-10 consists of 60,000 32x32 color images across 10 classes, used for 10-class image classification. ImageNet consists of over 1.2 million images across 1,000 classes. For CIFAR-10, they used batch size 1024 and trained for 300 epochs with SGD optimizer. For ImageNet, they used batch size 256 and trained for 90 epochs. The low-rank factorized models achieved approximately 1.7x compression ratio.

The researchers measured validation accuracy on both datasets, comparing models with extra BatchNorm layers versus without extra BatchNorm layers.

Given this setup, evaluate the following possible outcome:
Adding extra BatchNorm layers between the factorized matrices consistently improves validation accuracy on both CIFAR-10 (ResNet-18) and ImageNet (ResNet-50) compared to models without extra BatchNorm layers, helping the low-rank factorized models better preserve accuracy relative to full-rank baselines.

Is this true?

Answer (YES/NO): NO